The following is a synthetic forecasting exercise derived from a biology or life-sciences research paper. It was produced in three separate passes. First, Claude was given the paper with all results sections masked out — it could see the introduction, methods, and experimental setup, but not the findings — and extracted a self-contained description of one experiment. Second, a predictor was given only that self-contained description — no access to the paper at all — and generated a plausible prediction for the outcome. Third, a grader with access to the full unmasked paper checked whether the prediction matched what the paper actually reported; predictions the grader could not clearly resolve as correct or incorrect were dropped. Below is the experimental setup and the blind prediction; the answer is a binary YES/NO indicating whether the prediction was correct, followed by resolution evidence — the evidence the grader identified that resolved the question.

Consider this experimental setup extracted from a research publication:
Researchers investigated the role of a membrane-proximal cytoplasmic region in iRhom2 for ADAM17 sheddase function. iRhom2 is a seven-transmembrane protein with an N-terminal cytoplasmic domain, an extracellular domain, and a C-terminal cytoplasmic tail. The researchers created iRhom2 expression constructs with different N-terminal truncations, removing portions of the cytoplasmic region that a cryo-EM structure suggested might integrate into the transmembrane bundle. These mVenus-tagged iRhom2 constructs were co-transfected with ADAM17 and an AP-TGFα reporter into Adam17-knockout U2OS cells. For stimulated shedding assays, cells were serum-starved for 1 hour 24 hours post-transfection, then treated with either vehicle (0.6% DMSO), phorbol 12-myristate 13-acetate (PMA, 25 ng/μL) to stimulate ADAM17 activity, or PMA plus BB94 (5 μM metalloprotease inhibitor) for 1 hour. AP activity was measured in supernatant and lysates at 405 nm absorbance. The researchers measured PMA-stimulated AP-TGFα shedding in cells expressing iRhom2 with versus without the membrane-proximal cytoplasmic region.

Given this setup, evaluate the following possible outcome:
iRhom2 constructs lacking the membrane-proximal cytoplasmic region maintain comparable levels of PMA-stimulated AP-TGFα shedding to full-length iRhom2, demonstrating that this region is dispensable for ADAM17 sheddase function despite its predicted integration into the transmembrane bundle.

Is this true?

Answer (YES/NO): NO